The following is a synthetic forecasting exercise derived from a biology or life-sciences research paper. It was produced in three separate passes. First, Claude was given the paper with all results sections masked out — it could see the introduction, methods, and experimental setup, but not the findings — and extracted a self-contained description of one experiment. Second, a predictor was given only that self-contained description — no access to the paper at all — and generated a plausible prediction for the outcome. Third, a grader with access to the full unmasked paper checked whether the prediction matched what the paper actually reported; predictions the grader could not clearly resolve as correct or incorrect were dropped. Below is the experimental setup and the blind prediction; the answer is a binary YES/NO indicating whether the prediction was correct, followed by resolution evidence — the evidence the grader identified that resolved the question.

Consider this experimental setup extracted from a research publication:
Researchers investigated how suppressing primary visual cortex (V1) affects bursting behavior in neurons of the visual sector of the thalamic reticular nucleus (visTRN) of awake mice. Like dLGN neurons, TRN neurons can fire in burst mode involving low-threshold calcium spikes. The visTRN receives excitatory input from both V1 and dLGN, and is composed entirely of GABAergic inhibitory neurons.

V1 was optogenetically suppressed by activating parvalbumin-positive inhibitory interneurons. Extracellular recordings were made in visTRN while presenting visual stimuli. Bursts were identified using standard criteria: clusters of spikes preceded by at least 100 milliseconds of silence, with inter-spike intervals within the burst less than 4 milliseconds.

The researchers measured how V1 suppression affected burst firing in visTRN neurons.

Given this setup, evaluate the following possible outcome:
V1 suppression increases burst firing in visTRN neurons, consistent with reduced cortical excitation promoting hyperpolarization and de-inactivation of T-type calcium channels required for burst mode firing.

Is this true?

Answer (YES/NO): YES